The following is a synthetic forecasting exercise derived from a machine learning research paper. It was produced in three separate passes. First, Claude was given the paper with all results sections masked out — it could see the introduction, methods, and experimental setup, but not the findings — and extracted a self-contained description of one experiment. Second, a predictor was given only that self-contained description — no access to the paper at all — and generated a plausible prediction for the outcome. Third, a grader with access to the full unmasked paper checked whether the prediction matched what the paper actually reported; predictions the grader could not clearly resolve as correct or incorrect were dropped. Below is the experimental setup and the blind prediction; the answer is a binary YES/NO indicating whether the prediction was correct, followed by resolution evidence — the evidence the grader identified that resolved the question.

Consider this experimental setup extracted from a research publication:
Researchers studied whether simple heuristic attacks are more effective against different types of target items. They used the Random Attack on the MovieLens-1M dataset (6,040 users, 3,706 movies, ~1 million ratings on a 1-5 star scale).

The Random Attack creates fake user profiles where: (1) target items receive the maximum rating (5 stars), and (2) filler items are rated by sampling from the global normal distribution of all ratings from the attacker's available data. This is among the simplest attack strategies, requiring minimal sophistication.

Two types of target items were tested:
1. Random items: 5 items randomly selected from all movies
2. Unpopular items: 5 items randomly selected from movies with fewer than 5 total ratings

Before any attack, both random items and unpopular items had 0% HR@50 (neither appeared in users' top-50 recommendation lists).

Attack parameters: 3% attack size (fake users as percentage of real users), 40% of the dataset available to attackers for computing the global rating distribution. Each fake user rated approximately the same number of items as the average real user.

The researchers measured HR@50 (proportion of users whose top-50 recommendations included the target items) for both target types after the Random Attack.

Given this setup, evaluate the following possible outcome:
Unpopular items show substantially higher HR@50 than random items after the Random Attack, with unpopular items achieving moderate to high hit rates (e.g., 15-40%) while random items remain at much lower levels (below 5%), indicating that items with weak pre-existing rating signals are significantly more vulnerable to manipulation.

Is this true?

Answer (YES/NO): NO